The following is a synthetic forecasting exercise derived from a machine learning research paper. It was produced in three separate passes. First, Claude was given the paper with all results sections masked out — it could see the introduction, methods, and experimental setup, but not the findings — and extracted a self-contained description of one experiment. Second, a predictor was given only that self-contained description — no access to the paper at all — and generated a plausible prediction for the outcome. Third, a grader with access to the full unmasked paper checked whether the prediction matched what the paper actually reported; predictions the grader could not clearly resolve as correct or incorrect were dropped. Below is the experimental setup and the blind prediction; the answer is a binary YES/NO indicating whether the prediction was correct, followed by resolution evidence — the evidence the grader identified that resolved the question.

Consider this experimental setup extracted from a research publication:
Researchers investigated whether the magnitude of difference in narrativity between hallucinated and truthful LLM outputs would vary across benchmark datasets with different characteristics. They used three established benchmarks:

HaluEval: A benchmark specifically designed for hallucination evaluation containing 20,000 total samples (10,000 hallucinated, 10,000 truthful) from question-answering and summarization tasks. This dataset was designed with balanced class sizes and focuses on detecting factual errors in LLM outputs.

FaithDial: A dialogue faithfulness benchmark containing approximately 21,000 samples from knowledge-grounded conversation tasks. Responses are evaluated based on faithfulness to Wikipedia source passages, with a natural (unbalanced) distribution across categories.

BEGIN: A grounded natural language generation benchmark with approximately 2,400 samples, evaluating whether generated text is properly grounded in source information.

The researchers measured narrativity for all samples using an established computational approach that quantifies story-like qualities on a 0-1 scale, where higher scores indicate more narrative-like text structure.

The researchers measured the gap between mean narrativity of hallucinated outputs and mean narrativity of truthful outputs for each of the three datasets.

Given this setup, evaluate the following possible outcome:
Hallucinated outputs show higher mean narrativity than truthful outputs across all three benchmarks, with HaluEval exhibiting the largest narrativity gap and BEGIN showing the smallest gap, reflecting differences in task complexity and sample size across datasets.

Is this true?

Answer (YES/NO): NO